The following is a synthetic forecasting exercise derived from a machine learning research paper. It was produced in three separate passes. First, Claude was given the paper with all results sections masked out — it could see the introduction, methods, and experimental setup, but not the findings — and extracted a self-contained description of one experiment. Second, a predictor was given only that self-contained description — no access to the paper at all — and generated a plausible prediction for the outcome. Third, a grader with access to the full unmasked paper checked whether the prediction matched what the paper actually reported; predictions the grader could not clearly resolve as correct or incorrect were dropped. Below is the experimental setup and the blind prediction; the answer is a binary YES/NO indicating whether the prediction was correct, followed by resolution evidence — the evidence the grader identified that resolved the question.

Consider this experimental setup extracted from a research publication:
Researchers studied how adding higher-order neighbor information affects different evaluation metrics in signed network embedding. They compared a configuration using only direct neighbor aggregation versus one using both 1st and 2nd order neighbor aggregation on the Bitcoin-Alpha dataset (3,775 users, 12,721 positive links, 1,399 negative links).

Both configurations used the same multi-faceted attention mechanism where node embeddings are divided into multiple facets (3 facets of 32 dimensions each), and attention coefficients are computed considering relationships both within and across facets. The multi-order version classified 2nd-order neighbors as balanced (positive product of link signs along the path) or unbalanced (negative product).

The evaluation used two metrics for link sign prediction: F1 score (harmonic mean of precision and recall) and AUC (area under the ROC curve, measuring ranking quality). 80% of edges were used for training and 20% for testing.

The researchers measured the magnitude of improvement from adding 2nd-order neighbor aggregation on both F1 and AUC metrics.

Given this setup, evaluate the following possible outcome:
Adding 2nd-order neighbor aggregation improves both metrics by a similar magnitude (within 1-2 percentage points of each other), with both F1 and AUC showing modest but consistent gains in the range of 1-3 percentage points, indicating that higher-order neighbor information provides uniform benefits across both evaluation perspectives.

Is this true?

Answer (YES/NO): NO